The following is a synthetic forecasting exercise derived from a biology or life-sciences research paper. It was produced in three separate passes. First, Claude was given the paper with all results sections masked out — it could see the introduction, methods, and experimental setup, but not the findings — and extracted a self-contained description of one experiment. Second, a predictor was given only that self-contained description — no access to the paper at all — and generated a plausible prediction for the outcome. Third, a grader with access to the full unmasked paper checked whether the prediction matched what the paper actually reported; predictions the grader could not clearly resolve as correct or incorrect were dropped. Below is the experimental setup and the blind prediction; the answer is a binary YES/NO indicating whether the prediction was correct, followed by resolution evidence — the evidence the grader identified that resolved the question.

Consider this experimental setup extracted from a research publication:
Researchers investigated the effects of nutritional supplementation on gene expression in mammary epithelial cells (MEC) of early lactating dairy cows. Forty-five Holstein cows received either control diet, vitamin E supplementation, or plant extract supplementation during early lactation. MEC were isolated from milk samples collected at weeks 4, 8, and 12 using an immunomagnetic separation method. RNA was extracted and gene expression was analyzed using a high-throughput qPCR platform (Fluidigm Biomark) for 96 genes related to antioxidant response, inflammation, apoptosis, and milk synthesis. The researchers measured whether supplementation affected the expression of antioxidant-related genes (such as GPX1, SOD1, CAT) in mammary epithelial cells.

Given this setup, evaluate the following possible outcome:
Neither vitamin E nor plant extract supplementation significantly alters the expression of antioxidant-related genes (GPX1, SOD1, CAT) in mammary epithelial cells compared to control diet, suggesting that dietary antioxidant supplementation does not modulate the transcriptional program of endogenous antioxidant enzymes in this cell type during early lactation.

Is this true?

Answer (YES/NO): YES